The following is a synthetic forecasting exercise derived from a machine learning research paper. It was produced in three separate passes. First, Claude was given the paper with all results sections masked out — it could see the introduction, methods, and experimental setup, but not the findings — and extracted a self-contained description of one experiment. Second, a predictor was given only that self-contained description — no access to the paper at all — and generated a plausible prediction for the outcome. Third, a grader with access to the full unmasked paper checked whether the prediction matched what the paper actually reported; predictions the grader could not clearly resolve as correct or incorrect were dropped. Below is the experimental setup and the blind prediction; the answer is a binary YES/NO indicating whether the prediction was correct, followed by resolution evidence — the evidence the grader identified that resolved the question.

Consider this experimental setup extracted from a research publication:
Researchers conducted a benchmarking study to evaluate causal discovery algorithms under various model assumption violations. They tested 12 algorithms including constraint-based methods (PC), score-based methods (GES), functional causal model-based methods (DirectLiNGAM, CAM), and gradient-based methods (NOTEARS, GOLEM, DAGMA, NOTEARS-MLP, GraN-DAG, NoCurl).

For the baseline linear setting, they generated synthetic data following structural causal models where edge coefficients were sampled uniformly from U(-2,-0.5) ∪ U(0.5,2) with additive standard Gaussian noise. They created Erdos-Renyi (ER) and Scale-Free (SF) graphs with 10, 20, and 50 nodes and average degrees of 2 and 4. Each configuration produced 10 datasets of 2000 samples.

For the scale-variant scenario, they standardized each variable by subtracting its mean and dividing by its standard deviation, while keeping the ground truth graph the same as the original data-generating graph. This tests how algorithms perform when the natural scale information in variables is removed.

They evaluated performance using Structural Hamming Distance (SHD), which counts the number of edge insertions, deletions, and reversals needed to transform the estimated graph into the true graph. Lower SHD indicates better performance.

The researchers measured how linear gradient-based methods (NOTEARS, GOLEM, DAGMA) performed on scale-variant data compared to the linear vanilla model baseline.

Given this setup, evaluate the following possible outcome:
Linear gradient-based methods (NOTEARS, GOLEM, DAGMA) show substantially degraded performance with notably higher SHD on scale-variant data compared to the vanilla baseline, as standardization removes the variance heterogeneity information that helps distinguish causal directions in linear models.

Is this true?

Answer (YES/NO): YES